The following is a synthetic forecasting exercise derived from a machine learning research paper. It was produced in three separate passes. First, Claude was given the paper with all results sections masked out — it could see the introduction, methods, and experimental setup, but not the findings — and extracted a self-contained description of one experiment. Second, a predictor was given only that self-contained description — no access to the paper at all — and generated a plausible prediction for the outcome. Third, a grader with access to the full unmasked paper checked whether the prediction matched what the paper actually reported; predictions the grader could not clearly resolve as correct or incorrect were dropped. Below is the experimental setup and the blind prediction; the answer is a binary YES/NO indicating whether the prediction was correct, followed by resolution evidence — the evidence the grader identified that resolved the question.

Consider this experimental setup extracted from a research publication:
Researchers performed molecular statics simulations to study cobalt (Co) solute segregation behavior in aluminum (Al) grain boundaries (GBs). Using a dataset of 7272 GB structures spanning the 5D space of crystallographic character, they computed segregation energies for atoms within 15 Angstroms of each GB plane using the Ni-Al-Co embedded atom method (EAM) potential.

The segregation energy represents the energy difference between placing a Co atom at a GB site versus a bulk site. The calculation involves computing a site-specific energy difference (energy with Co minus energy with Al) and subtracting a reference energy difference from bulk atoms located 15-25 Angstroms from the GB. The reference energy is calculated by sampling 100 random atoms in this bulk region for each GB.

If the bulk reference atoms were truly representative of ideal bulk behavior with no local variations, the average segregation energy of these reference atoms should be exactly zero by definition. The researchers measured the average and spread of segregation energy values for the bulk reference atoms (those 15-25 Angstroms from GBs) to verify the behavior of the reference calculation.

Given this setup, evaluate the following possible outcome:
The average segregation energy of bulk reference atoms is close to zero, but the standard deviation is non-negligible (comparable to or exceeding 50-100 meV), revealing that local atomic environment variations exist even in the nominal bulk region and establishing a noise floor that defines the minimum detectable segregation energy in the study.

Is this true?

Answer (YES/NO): NO